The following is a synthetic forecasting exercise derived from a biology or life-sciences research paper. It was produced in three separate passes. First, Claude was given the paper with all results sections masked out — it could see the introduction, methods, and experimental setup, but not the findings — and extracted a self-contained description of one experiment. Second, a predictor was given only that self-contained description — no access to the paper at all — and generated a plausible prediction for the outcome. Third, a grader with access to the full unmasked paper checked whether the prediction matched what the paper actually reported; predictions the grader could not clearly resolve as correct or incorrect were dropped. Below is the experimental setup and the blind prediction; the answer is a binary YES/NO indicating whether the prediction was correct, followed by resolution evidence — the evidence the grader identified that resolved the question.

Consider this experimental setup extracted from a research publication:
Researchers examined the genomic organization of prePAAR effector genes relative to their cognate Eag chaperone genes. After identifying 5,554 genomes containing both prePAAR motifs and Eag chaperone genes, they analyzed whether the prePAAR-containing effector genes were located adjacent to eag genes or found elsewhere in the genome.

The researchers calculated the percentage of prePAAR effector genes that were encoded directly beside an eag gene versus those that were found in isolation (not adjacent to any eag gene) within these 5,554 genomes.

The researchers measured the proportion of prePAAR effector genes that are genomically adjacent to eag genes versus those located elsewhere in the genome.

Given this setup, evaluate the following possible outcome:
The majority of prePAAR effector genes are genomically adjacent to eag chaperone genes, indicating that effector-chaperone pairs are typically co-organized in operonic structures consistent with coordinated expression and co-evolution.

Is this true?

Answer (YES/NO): YES